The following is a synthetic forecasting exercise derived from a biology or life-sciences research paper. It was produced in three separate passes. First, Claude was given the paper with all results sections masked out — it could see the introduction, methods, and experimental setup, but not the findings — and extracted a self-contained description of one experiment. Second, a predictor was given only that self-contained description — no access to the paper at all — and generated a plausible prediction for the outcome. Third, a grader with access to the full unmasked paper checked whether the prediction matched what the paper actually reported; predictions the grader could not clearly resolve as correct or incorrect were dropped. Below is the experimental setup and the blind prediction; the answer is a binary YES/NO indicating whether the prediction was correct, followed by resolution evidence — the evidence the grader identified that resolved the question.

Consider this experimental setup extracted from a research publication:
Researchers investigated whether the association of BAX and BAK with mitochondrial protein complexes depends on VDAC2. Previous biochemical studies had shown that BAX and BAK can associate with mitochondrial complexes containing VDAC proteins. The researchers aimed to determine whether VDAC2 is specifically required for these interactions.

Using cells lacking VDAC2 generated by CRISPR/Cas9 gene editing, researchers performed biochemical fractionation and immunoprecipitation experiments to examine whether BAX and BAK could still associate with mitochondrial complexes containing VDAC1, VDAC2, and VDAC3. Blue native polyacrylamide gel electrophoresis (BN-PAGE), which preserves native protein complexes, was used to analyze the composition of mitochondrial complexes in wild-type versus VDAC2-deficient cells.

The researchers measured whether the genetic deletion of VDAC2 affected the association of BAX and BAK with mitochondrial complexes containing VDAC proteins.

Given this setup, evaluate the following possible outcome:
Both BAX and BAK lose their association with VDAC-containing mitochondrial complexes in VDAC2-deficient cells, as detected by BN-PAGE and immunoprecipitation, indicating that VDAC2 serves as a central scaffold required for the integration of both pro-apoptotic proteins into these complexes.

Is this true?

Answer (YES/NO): YES